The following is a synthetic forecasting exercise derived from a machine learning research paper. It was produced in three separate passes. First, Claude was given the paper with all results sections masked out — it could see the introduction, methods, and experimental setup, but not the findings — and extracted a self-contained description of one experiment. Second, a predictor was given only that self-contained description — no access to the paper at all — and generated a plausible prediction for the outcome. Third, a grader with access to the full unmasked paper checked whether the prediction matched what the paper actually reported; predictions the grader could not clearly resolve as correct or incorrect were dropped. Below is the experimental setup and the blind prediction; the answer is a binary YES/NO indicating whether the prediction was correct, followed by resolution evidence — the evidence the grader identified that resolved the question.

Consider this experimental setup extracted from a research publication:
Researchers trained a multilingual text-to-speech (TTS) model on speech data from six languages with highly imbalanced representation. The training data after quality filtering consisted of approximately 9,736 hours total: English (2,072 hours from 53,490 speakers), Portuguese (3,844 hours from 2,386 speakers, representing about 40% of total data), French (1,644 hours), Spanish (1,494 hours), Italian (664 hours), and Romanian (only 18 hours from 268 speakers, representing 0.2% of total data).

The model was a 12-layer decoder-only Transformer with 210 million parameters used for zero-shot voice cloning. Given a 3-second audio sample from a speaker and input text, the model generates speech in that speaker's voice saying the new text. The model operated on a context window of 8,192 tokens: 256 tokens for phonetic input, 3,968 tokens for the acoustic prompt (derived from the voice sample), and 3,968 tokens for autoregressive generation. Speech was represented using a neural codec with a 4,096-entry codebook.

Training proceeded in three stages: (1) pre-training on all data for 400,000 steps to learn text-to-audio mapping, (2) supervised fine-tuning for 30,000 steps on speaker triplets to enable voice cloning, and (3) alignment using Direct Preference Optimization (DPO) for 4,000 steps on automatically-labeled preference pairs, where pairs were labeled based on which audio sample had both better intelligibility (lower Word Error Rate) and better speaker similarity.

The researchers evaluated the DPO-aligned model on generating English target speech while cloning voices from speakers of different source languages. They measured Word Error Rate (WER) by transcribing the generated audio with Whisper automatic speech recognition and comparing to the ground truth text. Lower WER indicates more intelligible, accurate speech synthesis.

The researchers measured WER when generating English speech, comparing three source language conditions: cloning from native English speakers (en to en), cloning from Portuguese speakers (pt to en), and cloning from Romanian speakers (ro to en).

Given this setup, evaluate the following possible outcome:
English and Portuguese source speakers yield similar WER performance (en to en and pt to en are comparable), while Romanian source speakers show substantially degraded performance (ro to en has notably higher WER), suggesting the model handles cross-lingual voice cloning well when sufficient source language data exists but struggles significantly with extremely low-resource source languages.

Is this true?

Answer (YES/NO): NO